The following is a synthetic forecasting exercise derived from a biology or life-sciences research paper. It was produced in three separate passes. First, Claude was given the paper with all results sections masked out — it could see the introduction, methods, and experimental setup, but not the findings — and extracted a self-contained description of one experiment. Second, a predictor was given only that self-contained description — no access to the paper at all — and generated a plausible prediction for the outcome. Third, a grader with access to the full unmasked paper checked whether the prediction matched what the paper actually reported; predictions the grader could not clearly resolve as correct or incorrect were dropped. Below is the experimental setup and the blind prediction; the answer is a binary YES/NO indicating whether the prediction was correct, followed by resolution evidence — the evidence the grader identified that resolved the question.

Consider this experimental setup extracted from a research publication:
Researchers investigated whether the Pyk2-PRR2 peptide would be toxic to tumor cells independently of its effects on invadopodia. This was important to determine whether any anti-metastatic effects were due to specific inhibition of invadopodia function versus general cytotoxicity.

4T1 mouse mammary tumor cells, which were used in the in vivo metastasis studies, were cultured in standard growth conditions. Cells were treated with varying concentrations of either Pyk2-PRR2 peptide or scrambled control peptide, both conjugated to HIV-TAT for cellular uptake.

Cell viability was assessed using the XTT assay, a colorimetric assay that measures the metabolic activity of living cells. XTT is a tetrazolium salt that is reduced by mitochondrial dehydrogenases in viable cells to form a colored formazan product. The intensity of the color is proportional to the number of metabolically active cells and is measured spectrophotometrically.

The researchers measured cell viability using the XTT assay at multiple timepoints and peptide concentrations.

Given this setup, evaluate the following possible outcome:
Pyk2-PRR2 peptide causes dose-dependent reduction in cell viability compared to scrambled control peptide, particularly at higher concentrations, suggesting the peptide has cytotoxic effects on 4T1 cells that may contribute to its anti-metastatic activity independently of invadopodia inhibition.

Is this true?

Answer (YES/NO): NO